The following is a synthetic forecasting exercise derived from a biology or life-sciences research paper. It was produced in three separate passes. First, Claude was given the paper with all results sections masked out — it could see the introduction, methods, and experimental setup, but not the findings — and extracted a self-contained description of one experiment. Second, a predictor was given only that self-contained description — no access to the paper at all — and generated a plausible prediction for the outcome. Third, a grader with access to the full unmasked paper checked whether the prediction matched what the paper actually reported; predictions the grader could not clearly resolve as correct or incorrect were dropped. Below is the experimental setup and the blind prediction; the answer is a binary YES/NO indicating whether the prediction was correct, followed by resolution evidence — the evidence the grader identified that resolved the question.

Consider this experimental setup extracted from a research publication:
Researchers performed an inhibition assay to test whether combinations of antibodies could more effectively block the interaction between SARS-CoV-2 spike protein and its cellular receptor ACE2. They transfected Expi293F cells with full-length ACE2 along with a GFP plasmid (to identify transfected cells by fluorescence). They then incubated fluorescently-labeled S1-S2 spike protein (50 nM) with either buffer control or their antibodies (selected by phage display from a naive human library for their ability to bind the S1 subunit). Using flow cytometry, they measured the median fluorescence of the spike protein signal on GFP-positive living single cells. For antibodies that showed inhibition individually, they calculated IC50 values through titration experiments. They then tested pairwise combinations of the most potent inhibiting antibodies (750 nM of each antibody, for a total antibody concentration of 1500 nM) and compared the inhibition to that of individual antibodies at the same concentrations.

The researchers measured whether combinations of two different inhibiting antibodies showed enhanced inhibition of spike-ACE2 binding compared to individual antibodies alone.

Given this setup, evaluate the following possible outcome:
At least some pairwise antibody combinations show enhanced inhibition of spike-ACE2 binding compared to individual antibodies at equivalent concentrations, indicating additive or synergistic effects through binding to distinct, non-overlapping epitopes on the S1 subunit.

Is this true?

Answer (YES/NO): YES